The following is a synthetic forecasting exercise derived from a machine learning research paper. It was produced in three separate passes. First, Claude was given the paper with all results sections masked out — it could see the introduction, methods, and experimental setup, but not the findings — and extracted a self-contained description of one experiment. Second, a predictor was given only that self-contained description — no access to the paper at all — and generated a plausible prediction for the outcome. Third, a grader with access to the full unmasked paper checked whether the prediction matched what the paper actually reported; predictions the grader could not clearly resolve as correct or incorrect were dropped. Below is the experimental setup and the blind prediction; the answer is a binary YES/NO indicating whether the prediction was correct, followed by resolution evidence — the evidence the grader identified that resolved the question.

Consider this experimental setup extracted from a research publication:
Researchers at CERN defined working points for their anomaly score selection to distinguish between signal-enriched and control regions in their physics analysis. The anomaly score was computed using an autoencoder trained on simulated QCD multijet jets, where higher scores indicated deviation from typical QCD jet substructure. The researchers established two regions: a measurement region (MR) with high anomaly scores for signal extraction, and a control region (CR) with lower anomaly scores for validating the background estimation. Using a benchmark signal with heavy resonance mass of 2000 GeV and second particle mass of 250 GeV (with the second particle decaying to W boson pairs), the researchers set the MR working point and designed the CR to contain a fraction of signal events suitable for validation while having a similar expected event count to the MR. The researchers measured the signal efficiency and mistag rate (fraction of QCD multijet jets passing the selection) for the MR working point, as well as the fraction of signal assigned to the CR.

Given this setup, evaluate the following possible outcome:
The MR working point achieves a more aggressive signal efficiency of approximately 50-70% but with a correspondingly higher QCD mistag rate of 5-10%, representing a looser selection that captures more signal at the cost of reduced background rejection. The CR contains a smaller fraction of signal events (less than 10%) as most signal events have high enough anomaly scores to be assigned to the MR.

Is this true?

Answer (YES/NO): NO